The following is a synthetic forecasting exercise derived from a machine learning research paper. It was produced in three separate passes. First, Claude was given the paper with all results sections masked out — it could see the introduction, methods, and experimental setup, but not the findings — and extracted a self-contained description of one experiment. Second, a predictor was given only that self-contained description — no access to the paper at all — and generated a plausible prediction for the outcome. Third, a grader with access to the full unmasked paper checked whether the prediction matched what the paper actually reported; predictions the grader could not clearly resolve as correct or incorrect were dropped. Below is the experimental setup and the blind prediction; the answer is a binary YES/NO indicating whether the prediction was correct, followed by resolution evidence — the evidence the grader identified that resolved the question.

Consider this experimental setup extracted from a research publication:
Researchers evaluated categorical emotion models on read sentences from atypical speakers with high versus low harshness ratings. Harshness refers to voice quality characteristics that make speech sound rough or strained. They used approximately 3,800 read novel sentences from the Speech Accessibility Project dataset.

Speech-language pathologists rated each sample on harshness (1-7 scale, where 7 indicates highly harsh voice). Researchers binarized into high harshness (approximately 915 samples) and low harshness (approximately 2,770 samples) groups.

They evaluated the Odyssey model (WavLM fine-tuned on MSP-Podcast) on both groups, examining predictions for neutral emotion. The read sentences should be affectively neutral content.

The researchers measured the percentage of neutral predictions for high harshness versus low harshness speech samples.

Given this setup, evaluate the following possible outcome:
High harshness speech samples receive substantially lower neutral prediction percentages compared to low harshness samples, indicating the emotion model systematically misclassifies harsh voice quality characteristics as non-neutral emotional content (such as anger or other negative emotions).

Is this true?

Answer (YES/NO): YES